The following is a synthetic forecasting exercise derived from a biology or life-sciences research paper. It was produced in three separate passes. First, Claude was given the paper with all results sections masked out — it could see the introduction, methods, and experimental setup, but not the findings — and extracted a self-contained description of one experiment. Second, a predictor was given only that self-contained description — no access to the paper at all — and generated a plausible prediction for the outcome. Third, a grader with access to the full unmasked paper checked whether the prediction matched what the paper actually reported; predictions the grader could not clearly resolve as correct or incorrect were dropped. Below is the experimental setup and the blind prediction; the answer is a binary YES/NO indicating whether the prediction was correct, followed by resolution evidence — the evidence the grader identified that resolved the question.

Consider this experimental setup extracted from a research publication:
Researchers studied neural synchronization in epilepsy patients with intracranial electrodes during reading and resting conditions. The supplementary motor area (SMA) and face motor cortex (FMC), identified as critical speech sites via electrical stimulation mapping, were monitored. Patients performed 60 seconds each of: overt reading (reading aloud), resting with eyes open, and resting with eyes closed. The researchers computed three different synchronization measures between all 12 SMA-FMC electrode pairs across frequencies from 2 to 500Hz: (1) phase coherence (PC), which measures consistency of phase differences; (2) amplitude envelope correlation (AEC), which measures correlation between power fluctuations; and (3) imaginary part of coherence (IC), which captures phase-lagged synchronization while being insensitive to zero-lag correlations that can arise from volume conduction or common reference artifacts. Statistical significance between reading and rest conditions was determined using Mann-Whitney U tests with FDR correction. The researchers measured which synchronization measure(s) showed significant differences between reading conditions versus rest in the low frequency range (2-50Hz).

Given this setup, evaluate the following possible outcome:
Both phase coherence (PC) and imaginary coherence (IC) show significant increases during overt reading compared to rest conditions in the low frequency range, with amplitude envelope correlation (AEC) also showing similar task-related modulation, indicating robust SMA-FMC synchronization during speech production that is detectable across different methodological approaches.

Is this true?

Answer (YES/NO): NO